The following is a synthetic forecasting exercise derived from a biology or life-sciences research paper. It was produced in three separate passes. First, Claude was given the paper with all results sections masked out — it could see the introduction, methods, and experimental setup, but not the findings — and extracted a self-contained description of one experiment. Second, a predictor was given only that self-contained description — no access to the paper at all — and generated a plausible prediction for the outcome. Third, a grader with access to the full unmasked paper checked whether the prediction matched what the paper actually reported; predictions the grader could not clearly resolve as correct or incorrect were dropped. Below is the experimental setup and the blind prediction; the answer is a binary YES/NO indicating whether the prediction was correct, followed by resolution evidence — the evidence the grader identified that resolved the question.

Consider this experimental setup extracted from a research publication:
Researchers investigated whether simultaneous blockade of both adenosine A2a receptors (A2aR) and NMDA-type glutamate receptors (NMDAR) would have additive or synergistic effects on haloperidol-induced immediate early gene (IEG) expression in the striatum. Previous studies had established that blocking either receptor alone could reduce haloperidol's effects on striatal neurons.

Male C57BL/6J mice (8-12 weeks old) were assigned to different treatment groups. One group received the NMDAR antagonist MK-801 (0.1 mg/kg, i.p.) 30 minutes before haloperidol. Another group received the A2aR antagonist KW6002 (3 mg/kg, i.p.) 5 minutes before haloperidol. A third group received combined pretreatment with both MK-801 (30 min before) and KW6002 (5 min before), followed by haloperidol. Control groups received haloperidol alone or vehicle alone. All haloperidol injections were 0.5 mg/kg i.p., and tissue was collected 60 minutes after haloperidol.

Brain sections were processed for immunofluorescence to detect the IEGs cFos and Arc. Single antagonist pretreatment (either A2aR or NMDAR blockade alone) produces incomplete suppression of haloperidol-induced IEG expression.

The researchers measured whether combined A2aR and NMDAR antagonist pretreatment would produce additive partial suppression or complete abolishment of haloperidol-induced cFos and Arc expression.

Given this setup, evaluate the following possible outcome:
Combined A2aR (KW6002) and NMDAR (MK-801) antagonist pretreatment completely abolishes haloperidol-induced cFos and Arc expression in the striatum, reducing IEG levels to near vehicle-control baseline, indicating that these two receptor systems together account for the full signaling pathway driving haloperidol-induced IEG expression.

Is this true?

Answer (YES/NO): YES